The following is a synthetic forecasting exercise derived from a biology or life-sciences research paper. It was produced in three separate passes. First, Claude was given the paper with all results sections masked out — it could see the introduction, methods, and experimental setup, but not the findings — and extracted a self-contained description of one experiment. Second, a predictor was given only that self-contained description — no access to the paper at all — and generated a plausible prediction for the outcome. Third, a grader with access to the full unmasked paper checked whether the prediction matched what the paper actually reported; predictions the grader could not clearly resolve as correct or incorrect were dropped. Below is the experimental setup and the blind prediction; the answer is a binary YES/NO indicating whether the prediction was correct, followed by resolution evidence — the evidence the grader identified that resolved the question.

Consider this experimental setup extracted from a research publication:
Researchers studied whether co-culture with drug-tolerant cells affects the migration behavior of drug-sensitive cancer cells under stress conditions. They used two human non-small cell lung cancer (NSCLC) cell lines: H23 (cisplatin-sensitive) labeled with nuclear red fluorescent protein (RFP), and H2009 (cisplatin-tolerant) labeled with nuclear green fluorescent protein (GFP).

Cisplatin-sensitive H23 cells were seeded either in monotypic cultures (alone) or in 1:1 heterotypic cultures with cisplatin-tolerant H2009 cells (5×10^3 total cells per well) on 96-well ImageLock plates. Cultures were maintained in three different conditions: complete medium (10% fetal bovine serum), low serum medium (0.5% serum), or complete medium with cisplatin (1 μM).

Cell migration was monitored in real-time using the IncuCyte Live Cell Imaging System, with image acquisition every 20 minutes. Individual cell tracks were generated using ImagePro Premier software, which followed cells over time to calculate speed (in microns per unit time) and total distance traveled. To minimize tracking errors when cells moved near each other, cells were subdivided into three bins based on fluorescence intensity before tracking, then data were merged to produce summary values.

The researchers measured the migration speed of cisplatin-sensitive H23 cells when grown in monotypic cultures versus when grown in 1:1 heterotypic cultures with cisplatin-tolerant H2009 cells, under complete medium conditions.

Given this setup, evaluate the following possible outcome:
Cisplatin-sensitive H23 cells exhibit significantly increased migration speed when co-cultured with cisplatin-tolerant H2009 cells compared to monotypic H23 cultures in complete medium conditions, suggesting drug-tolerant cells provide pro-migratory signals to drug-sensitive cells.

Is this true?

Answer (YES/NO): YES